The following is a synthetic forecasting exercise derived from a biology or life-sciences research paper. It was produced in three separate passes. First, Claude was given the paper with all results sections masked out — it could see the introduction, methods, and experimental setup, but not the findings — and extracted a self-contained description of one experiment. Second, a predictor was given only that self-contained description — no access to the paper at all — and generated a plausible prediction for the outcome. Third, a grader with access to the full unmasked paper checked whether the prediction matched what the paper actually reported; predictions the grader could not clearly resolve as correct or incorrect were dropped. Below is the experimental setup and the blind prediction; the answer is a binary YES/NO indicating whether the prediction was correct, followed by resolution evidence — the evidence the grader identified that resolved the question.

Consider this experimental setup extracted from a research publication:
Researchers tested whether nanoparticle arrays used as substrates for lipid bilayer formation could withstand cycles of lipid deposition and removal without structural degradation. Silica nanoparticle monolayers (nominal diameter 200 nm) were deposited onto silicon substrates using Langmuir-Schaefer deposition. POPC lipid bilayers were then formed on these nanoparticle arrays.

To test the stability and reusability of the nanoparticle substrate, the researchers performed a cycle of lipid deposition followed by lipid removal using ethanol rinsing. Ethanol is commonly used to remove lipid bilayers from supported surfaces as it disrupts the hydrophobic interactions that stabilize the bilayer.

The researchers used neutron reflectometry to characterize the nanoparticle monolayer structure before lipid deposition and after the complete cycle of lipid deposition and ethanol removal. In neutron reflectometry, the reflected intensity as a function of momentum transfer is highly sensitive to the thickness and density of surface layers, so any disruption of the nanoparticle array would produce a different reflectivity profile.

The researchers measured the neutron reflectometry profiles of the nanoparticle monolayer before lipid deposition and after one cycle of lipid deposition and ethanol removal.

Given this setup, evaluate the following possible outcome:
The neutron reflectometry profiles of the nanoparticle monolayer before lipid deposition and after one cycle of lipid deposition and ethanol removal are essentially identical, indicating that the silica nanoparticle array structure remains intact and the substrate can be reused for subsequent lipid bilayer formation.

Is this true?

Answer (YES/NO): YES